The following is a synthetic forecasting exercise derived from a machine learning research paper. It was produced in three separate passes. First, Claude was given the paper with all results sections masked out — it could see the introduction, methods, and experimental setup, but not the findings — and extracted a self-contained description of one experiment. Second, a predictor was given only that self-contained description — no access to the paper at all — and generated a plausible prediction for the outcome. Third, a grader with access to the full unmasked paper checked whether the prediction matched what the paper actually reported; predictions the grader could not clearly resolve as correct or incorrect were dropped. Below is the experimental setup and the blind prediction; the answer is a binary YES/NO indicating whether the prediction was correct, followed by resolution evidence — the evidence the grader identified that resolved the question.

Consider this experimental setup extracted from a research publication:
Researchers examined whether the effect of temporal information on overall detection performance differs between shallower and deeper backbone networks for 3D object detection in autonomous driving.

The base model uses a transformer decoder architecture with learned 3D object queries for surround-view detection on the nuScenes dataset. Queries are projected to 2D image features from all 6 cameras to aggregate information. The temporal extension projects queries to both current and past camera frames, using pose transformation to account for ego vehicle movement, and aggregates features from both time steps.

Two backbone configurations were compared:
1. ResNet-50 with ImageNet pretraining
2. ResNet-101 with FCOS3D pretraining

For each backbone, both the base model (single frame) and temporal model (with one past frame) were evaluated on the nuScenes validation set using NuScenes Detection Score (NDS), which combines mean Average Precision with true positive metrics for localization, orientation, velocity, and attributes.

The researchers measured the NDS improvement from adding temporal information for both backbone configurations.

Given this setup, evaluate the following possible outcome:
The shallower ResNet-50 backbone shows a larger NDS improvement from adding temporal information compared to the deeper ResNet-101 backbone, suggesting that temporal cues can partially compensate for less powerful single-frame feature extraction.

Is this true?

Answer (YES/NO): YES